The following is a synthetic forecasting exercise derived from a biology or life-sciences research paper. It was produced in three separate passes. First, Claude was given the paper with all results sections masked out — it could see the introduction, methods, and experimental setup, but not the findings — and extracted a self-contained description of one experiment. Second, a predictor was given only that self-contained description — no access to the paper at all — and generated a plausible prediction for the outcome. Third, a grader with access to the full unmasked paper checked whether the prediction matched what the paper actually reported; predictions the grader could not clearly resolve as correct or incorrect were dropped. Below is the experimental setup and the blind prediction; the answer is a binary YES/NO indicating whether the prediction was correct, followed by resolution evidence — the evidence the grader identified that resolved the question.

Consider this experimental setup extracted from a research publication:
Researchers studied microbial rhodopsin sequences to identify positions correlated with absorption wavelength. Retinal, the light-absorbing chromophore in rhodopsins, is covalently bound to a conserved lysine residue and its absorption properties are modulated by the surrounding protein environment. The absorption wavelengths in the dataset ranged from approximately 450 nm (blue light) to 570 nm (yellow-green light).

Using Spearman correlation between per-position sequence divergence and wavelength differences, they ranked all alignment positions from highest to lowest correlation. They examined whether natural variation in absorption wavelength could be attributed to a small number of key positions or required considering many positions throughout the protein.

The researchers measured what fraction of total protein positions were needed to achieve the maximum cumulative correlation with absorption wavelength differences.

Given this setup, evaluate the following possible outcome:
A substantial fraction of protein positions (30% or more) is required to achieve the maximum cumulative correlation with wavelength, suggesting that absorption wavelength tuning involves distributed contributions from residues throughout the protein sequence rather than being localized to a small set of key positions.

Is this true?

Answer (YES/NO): NO